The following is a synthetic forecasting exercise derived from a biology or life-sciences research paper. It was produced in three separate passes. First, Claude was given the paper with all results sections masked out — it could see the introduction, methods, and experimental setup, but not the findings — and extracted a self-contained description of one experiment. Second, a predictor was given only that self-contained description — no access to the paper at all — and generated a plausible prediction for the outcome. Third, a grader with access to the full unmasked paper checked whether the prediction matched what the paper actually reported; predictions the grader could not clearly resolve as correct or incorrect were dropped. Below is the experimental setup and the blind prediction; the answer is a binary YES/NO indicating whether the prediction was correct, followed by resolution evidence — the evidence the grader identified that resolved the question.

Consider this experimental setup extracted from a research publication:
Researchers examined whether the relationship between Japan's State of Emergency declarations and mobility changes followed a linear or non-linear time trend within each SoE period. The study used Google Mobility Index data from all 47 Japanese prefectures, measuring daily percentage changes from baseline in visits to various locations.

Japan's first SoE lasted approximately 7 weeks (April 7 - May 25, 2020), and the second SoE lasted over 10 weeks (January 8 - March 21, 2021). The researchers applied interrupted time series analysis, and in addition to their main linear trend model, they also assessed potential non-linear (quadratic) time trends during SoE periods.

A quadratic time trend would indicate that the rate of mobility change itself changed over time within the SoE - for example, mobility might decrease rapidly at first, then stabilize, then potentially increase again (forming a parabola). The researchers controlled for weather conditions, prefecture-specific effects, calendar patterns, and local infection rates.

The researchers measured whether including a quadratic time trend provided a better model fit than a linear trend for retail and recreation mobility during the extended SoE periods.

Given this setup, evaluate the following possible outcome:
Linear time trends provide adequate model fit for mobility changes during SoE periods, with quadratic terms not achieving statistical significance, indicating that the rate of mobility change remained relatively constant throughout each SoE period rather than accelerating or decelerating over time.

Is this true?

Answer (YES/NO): NO